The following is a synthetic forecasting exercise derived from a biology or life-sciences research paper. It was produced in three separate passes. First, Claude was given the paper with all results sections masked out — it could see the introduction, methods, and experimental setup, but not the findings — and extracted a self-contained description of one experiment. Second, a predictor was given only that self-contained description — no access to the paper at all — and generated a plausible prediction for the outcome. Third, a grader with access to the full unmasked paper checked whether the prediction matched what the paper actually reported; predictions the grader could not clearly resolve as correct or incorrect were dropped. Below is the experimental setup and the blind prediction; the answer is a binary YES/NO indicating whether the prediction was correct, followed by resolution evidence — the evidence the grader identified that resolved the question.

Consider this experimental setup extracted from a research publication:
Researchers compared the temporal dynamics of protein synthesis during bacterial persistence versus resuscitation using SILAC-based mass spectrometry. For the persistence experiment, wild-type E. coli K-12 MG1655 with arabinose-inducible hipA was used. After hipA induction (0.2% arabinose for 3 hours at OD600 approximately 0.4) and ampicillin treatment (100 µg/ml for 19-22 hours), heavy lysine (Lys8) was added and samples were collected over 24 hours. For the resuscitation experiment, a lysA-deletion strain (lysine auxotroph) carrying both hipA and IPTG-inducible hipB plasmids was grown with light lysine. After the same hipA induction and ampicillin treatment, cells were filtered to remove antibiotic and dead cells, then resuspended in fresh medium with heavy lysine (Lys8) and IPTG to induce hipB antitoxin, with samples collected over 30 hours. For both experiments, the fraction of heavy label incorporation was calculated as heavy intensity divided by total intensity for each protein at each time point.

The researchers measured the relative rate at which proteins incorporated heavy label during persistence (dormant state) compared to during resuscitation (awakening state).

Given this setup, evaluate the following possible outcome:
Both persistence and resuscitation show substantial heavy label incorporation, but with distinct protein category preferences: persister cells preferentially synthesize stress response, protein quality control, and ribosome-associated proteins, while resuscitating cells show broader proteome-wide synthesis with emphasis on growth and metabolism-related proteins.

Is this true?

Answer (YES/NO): NO